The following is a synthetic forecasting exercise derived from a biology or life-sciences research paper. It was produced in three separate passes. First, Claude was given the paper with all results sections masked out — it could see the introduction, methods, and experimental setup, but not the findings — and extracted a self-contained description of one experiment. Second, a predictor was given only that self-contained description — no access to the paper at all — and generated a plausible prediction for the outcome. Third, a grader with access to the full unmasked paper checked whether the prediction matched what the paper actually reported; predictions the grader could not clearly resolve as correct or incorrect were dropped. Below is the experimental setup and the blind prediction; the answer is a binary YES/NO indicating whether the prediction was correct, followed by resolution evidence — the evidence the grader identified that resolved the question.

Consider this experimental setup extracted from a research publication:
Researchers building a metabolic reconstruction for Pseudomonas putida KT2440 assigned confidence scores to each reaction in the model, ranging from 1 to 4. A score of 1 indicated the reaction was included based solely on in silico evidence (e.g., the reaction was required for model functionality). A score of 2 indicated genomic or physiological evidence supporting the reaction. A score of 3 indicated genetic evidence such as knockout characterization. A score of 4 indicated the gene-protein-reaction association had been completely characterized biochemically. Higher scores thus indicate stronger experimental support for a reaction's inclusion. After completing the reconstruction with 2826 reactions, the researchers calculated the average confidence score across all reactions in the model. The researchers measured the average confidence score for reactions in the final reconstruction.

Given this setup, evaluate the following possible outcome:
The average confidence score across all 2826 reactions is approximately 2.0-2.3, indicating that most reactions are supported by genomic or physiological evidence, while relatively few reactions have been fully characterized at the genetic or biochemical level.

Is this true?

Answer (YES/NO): NO